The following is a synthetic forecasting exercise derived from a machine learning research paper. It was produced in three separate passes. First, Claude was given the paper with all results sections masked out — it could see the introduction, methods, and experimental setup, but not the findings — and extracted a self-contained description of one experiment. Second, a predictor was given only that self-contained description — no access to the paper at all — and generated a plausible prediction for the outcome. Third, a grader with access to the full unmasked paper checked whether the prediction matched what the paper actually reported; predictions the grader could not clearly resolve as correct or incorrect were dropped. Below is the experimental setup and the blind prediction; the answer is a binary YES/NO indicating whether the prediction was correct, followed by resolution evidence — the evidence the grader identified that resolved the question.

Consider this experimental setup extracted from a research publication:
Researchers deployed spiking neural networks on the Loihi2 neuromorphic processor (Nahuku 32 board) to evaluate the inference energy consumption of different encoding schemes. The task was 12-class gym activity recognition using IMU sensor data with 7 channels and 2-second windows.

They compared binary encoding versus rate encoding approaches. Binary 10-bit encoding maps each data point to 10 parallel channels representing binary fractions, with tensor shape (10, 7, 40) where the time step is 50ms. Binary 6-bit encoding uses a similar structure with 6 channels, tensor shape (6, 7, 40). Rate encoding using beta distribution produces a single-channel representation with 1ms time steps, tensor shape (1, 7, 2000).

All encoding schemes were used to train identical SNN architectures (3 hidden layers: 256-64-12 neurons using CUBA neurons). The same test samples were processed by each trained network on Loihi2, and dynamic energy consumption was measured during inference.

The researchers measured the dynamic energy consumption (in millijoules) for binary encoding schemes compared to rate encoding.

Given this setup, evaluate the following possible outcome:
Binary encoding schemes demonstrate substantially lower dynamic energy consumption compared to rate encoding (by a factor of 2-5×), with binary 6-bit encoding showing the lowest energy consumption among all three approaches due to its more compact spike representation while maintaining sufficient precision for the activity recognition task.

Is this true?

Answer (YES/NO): NO